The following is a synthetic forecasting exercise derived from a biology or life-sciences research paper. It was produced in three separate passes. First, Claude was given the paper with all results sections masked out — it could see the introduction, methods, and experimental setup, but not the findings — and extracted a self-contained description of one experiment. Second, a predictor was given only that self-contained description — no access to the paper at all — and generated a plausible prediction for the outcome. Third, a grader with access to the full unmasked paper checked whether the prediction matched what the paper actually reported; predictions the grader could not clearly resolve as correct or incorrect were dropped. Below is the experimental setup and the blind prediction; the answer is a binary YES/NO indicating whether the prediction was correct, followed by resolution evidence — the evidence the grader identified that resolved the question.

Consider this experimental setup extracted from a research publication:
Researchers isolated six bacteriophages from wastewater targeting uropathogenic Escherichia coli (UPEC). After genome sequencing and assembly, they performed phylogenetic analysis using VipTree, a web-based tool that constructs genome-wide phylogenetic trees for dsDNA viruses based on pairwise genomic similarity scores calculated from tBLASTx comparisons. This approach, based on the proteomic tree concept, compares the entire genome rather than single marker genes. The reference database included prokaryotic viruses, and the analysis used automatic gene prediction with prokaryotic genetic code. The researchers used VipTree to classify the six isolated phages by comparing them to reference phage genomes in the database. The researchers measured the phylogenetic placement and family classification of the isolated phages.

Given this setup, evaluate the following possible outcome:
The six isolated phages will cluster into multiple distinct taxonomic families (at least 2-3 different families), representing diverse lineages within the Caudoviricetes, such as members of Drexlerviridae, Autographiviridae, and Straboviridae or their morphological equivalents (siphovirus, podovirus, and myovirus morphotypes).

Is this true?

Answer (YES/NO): YES